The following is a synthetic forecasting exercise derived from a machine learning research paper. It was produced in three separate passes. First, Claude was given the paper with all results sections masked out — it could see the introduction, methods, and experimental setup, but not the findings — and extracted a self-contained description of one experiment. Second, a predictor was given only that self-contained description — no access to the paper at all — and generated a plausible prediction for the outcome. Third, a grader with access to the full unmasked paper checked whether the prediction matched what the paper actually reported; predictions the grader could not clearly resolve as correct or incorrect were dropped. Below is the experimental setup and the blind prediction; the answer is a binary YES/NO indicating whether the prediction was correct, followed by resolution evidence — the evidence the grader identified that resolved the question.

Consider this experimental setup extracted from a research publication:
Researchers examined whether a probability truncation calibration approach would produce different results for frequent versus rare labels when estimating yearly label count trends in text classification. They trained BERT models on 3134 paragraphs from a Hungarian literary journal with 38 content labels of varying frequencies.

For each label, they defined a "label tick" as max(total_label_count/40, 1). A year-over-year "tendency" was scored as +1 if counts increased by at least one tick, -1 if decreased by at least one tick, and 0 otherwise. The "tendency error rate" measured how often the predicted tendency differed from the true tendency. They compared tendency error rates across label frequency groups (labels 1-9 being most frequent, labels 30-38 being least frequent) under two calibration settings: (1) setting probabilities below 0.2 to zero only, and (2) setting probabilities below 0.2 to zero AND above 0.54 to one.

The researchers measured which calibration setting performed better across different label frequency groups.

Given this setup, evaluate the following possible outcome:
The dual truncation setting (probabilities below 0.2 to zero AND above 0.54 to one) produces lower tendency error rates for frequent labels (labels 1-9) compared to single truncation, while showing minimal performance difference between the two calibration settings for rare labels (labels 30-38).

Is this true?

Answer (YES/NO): NO